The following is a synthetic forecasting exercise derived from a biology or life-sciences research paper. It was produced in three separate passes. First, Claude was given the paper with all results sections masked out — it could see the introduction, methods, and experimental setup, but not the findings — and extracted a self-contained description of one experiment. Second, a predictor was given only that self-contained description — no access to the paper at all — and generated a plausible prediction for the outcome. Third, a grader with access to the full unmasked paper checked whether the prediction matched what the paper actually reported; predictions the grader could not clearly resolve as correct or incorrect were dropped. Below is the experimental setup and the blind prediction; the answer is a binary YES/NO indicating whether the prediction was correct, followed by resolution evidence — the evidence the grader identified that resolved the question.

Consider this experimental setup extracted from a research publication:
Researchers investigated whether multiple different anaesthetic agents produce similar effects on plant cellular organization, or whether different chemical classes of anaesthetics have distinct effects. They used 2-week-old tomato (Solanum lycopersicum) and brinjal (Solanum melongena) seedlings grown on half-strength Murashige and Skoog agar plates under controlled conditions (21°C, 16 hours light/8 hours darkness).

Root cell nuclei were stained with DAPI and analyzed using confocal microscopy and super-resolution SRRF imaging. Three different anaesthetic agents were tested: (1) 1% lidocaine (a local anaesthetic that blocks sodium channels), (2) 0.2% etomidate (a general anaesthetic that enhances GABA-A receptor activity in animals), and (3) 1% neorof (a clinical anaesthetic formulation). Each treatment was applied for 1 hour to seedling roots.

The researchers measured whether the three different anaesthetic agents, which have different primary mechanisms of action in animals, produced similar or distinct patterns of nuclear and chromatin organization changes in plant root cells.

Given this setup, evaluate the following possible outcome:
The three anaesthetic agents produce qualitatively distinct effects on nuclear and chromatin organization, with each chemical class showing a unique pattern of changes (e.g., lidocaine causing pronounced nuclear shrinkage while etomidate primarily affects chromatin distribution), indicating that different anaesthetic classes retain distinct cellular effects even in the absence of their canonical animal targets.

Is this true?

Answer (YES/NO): NO